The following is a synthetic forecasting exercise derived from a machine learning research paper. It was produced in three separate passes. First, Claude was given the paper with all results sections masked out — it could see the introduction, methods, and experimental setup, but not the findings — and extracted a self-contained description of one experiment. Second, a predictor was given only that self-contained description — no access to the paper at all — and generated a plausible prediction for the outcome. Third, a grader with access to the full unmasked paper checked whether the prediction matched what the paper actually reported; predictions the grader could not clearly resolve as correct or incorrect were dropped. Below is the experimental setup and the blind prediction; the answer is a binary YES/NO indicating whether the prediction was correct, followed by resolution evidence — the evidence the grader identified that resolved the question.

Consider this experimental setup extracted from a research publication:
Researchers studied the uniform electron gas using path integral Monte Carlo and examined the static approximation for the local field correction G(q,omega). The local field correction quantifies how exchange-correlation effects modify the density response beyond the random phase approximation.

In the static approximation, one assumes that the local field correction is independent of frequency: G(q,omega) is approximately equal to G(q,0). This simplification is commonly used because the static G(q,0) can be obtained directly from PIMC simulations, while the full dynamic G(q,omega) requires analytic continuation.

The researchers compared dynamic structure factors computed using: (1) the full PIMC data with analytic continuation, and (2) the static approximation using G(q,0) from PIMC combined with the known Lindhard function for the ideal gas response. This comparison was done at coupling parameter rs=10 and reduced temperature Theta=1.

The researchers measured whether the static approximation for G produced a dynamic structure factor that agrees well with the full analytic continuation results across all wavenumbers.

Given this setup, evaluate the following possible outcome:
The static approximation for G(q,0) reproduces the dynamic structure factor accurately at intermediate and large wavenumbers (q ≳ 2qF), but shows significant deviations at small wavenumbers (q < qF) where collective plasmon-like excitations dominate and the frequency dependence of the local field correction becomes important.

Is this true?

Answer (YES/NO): NO